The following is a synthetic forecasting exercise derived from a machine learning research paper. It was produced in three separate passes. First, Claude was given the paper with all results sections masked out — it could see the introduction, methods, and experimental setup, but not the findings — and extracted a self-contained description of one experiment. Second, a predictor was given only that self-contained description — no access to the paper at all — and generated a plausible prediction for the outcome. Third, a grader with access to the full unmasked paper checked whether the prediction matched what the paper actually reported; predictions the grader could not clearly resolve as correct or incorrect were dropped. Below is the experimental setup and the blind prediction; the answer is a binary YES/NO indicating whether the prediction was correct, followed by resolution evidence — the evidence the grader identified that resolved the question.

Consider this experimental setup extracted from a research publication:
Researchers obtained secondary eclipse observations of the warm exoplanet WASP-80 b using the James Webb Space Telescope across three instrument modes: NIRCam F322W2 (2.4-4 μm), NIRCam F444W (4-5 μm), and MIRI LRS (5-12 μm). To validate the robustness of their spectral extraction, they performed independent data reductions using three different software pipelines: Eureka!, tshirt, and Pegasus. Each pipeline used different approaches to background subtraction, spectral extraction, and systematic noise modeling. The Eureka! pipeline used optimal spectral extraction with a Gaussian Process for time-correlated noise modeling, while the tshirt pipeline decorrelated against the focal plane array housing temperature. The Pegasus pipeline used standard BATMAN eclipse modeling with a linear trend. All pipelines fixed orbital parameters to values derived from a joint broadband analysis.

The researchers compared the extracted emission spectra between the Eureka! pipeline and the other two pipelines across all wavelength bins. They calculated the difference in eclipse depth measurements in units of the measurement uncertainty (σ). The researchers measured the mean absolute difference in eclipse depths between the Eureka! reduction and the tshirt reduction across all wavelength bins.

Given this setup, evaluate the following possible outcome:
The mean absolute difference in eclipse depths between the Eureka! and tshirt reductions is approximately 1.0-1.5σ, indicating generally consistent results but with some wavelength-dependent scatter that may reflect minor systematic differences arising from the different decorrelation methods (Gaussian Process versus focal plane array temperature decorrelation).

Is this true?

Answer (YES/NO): NO